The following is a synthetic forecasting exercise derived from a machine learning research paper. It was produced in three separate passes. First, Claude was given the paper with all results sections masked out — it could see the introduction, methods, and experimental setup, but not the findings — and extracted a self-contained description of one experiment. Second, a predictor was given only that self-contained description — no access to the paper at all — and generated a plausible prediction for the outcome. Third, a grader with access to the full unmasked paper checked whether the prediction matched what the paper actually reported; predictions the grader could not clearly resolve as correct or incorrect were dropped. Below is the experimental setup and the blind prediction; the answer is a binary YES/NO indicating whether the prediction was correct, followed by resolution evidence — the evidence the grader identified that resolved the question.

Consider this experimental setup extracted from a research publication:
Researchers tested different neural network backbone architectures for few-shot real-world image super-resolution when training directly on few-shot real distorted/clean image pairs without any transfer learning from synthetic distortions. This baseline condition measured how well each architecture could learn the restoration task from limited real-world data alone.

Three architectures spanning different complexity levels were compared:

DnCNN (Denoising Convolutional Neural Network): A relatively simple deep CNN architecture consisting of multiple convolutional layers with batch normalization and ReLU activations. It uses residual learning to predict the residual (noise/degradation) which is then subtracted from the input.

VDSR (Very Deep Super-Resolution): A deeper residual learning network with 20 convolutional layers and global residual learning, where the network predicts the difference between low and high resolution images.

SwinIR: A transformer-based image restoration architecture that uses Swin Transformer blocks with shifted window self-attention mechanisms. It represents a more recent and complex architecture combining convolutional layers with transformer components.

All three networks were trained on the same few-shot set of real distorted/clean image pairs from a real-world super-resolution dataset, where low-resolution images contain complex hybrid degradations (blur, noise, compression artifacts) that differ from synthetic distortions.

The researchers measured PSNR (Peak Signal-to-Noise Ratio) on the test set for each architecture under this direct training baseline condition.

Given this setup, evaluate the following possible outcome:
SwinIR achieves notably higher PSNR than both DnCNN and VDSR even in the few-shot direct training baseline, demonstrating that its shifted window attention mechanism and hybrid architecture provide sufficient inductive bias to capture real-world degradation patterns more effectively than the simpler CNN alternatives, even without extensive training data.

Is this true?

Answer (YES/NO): NO